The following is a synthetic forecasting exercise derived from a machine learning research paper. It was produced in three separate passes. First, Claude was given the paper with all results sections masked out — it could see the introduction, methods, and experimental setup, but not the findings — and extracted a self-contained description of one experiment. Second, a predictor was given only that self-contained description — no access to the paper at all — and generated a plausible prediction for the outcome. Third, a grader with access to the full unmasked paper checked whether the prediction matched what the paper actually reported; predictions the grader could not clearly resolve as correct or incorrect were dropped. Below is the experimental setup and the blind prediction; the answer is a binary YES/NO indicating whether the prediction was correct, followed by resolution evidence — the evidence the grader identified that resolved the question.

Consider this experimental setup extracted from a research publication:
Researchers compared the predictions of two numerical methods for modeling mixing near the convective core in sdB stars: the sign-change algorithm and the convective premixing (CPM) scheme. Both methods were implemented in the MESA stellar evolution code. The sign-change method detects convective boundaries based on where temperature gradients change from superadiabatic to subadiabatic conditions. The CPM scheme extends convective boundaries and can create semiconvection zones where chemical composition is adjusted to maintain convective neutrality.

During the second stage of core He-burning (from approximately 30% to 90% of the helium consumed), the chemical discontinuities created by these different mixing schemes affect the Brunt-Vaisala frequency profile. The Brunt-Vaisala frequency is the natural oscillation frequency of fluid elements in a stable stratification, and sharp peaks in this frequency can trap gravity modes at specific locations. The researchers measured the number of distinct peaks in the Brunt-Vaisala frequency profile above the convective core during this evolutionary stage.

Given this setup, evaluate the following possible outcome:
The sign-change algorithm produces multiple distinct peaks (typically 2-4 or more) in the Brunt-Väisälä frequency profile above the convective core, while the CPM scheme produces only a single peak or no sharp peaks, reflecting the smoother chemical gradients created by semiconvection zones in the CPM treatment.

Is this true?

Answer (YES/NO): YES